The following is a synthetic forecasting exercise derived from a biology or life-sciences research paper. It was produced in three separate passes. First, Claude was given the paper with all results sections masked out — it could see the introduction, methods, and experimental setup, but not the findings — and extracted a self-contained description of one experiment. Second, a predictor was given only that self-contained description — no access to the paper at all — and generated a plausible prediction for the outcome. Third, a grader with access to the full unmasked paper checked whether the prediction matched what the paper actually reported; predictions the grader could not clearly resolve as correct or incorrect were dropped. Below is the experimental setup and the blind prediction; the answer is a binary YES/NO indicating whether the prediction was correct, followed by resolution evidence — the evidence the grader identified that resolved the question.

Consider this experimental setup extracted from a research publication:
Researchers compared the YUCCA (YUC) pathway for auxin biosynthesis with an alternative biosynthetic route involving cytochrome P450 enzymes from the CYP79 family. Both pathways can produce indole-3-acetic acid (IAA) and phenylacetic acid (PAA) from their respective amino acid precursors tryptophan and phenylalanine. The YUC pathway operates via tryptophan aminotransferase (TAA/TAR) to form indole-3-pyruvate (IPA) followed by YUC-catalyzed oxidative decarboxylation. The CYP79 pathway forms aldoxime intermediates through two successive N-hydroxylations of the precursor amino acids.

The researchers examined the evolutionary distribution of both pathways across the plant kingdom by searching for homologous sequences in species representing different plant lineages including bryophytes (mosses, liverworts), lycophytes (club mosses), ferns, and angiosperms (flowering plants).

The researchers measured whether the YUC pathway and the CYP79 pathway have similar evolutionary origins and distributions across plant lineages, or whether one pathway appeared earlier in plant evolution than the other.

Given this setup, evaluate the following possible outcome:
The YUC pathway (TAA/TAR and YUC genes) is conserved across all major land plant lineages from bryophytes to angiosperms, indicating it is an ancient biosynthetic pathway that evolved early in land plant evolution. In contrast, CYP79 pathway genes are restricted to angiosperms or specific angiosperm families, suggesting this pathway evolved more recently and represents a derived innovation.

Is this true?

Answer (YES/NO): YES